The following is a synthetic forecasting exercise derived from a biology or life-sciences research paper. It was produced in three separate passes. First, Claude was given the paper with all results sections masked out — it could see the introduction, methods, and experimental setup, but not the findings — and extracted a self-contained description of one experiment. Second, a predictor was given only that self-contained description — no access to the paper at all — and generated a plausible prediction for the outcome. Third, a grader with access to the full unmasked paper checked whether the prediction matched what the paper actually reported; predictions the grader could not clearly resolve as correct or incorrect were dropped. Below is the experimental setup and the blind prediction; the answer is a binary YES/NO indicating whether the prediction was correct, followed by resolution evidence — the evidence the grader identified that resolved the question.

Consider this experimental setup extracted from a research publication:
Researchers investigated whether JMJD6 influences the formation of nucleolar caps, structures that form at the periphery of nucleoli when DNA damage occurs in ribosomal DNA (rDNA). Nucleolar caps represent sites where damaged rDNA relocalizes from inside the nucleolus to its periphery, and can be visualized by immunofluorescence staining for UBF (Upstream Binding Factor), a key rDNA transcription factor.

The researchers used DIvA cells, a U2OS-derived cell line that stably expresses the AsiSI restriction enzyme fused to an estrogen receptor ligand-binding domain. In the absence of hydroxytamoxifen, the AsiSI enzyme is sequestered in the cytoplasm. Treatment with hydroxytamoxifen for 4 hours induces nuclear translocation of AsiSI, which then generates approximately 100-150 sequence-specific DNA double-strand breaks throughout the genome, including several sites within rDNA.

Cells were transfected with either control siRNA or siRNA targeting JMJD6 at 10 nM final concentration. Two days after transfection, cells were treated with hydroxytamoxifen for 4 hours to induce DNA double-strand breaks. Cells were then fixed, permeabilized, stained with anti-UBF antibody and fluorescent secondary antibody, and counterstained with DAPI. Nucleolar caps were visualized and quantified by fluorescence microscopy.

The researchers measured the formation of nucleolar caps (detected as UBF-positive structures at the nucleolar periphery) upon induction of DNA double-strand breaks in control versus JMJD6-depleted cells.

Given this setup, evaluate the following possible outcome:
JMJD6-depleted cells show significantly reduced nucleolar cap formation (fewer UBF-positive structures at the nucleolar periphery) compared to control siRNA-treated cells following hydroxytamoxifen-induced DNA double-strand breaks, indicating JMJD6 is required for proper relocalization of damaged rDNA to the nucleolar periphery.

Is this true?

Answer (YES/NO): YES